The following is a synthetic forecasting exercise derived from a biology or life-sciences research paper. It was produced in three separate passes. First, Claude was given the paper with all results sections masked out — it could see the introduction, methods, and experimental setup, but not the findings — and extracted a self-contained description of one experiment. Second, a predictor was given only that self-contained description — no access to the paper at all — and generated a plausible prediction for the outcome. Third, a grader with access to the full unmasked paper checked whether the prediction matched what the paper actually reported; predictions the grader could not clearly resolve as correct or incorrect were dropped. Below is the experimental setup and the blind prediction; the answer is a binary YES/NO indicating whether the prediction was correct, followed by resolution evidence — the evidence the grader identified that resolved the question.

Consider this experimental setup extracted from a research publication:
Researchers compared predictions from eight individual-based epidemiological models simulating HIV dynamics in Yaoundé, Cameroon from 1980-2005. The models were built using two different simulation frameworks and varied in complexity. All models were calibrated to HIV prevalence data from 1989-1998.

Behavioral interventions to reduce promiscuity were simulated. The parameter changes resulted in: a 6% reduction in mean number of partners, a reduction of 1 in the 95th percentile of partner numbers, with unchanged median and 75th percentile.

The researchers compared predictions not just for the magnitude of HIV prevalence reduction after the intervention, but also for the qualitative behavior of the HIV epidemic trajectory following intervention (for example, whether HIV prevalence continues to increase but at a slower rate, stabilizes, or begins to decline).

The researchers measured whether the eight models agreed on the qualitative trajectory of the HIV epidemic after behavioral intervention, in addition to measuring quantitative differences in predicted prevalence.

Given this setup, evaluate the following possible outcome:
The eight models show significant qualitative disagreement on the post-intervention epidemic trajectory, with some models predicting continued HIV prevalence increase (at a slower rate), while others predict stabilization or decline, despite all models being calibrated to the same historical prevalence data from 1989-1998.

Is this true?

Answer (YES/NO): NO